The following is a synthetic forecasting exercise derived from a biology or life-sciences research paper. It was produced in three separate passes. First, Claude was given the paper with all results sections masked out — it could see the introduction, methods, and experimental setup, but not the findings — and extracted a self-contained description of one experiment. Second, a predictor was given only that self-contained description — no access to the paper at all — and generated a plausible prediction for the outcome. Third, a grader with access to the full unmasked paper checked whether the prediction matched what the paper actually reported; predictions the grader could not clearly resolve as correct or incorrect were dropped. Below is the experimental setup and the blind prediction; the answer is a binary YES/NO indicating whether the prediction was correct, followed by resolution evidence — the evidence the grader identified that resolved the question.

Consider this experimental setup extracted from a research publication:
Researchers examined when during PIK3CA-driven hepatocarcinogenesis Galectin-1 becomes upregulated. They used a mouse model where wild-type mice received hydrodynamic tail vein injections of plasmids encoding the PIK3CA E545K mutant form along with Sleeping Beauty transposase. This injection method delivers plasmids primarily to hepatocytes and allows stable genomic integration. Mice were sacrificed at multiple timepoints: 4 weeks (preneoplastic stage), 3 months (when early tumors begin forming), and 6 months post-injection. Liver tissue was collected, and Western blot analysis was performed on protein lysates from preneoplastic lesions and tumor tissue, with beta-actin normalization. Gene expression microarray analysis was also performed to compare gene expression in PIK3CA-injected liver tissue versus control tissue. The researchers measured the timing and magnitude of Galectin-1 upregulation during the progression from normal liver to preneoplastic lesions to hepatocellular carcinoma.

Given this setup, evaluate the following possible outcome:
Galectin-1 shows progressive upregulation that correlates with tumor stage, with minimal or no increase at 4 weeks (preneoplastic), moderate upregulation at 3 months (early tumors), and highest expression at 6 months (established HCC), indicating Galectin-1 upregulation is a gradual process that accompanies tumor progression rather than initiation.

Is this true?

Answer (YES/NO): NO